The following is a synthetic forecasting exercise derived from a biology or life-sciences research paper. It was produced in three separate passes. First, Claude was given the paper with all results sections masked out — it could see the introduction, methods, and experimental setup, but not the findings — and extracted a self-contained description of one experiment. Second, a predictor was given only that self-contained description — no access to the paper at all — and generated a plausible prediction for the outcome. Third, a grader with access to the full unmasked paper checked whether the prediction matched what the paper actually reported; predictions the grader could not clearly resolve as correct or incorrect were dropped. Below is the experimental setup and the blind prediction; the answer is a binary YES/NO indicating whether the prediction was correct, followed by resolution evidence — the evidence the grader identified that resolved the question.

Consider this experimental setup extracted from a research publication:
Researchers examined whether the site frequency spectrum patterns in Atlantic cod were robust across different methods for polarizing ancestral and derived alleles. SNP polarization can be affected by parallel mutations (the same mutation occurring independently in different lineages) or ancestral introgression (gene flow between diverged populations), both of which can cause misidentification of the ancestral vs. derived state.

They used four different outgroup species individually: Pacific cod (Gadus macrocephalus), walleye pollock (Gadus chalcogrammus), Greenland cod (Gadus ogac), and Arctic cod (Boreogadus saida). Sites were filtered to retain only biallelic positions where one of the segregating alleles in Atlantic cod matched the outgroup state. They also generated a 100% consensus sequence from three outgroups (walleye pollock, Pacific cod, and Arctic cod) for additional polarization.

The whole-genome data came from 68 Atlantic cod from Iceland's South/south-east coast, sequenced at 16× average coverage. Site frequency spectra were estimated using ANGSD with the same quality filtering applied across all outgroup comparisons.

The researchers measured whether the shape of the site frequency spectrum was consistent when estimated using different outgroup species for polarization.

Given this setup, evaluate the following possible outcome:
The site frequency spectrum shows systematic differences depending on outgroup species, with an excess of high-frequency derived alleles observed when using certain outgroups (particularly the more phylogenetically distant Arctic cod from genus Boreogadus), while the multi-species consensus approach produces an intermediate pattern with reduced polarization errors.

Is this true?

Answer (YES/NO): NO